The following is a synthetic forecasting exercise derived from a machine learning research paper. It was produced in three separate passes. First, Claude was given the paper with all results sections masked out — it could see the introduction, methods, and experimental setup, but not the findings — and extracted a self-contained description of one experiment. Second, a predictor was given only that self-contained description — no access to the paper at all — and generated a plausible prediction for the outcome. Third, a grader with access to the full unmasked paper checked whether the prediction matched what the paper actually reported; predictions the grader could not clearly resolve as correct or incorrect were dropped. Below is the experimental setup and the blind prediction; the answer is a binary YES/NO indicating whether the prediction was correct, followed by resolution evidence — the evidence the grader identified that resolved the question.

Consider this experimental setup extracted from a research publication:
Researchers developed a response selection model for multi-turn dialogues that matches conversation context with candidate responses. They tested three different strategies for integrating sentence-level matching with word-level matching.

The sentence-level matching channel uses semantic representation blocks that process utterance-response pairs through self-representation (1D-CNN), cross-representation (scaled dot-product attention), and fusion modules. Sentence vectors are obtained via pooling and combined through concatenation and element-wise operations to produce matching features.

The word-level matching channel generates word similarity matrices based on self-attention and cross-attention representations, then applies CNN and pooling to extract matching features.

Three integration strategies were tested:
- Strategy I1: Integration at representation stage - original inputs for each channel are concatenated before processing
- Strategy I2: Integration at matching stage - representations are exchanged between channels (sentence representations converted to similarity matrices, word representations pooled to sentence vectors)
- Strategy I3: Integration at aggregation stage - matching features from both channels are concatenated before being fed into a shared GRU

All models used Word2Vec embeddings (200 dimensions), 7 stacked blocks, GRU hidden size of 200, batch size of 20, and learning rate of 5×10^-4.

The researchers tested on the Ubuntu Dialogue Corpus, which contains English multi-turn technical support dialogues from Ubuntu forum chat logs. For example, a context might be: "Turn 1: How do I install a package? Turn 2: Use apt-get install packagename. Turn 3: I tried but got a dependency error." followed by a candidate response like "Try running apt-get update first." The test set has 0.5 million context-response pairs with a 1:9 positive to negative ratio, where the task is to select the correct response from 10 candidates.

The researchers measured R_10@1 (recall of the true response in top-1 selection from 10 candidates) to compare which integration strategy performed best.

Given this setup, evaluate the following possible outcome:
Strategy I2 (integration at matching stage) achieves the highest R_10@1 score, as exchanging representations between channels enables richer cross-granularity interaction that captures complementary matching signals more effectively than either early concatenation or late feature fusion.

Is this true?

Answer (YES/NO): NO